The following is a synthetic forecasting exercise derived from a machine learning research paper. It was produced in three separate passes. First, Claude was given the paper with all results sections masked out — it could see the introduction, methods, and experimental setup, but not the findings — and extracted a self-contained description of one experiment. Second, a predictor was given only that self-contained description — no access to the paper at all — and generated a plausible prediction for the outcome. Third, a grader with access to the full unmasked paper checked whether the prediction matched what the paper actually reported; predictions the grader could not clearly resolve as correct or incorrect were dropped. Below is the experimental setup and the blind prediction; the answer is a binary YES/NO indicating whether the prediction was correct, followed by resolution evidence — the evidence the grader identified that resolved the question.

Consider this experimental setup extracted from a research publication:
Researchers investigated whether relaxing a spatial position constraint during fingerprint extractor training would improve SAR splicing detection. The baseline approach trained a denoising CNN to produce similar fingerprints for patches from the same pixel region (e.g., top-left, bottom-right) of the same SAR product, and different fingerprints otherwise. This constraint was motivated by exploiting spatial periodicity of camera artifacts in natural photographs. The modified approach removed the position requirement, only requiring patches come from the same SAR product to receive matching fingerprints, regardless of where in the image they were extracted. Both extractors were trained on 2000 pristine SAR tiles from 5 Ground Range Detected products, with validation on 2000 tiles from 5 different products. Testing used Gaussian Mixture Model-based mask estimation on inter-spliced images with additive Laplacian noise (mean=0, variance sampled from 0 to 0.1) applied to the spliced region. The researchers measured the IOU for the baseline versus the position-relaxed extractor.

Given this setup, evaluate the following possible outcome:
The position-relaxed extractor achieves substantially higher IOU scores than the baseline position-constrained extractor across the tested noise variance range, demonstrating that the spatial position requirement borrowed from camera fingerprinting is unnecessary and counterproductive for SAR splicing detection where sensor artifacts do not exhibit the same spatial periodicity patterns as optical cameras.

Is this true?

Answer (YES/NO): NO